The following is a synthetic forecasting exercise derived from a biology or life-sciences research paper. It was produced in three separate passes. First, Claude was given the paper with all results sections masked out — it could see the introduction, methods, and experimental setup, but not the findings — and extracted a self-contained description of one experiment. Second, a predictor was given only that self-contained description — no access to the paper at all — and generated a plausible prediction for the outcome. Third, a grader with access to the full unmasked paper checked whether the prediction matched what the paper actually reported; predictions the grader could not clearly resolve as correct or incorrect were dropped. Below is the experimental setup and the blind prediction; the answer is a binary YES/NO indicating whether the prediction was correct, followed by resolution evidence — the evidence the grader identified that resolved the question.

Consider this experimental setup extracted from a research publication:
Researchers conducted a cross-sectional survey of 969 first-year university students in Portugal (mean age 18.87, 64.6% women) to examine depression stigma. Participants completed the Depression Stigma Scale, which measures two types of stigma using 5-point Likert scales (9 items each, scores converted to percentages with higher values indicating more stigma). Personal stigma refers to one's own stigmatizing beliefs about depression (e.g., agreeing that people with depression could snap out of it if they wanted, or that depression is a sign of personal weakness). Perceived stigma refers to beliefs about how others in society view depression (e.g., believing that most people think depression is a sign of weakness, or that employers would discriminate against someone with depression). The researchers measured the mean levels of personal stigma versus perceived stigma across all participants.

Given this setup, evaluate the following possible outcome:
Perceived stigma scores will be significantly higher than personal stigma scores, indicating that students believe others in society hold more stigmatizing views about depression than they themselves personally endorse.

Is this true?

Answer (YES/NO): YES